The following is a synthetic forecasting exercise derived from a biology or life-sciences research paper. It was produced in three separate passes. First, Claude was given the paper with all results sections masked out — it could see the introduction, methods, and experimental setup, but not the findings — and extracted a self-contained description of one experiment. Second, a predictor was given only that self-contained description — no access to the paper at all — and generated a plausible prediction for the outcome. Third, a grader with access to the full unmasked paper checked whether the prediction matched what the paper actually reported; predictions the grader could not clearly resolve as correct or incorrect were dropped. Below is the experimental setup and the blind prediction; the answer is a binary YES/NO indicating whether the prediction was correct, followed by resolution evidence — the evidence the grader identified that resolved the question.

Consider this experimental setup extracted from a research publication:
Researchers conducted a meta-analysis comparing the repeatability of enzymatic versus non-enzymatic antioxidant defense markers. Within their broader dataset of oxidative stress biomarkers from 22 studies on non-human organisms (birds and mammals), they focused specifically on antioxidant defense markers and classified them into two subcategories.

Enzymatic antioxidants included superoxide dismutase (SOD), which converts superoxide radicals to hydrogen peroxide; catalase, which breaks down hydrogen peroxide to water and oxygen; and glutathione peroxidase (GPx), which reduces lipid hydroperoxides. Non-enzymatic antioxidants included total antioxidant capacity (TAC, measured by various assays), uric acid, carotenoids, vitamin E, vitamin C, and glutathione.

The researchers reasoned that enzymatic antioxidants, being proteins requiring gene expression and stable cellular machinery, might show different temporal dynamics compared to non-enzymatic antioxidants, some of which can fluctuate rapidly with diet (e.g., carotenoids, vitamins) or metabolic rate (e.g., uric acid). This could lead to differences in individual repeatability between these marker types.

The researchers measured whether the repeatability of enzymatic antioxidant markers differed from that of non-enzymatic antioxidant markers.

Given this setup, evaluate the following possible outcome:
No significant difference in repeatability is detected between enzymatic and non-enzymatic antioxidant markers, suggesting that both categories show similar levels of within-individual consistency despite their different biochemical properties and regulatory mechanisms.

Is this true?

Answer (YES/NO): YES